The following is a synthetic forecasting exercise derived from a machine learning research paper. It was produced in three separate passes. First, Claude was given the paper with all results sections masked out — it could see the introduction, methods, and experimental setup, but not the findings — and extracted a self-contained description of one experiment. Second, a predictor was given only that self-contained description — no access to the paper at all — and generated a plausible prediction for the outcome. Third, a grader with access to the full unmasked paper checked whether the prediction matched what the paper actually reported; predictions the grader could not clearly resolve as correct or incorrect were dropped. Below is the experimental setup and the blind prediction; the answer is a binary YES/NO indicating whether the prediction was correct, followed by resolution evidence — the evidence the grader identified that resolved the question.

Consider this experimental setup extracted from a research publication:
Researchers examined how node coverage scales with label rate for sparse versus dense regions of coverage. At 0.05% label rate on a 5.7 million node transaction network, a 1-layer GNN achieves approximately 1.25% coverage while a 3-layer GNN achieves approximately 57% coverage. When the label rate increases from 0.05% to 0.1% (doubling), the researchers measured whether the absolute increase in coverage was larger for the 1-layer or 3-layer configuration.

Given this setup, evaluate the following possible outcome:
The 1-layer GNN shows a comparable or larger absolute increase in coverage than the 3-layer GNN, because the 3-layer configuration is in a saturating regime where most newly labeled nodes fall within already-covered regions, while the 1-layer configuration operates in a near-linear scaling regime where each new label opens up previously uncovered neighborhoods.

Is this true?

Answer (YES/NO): NO